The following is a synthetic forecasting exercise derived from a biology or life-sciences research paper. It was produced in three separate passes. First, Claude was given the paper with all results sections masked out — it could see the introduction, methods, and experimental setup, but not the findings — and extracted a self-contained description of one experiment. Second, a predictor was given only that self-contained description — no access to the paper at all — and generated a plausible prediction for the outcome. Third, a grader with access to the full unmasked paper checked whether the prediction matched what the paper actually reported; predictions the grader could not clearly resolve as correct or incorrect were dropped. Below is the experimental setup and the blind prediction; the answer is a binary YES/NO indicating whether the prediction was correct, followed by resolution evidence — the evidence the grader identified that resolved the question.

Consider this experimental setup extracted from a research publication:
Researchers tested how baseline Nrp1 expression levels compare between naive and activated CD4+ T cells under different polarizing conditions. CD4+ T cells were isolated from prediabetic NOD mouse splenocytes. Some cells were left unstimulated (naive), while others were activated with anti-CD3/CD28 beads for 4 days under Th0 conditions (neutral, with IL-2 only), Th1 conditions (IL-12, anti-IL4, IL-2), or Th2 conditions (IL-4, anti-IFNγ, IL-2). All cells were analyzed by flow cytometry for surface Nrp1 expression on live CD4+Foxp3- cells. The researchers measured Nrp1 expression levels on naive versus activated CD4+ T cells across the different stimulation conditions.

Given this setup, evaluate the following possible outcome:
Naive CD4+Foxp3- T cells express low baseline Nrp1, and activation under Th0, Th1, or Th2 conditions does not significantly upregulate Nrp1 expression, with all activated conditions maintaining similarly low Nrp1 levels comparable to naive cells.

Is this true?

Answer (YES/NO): NO